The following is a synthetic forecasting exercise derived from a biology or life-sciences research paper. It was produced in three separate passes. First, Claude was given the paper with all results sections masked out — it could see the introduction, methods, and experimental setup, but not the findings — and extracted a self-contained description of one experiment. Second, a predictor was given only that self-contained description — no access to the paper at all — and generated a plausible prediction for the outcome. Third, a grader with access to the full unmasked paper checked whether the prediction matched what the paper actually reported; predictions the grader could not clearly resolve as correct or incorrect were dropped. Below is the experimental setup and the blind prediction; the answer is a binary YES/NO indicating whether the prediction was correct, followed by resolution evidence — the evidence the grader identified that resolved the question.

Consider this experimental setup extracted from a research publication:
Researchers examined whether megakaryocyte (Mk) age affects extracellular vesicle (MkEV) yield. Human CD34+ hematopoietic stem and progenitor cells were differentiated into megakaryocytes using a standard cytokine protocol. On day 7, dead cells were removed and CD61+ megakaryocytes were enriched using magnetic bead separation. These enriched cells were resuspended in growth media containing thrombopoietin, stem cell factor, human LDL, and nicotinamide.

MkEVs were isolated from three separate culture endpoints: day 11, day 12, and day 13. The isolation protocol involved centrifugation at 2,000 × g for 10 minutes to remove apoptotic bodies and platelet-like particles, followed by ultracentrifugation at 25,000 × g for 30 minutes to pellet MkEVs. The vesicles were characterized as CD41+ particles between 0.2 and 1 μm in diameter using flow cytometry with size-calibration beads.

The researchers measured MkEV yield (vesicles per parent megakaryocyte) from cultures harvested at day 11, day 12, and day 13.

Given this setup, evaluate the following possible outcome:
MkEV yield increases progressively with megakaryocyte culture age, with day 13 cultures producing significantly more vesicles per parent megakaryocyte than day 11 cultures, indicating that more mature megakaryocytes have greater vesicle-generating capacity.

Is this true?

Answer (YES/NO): YES